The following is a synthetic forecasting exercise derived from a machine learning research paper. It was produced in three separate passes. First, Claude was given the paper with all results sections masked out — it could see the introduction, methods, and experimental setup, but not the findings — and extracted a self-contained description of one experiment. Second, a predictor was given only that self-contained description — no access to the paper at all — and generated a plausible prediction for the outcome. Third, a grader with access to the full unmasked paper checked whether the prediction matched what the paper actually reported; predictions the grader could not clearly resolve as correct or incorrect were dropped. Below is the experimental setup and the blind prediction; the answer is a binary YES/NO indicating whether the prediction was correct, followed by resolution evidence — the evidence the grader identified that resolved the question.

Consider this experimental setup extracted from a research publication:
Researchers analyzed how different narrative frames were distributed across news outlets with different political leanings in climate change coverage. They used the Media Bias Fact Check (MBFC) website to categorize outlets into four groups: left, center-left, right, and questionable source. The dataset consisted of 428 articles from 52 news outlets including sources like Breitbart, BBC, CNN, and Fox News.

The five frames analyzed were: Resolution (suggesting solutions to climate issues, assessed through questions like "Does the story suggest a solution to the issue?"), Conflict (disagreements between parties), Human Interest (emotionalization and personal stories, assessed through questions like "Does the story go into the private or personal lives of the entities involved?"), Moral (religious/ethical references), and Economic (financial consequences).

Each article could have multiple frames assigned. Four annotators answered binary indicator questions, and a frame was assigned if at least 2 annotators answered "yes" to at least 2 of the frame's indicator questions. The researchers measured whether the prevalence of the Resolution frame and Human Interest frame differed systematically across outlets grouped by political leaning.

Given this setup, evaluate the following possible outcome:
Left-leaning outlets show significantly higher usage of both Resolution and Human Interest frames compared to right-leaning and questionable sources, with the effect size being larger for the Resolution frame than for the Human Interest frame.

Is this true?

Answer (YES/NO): NO